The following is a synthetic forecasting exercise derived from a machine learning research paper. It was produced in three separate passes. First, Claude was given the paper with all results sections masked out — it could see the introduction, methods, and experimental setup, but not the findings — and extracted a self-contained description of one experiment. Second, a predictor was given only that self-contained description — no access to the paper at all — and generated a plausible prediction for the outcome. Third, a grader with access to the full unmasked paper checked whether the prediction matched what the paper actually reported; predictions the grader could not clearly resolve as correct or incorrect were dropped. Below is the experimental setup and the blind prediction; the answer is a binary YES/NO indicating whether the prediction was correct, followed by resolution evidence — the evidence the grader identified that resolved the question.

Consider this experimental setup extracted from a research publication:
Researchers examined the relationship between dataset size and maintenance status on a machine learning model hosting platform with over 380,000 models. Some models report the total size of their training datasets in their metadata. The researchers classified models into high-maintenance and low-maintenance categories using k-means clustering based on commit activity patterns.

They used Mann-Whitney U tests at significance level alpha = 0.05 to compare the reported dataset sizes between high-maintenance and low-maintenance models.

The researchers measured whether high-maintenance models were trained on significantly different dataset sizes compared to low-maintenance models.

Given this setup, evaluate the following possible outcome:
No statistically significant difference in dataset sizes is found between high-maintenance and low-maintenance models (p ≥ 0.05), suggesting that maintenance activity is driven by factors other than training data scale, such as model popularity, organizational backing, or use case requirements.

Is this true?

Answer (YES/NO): YES